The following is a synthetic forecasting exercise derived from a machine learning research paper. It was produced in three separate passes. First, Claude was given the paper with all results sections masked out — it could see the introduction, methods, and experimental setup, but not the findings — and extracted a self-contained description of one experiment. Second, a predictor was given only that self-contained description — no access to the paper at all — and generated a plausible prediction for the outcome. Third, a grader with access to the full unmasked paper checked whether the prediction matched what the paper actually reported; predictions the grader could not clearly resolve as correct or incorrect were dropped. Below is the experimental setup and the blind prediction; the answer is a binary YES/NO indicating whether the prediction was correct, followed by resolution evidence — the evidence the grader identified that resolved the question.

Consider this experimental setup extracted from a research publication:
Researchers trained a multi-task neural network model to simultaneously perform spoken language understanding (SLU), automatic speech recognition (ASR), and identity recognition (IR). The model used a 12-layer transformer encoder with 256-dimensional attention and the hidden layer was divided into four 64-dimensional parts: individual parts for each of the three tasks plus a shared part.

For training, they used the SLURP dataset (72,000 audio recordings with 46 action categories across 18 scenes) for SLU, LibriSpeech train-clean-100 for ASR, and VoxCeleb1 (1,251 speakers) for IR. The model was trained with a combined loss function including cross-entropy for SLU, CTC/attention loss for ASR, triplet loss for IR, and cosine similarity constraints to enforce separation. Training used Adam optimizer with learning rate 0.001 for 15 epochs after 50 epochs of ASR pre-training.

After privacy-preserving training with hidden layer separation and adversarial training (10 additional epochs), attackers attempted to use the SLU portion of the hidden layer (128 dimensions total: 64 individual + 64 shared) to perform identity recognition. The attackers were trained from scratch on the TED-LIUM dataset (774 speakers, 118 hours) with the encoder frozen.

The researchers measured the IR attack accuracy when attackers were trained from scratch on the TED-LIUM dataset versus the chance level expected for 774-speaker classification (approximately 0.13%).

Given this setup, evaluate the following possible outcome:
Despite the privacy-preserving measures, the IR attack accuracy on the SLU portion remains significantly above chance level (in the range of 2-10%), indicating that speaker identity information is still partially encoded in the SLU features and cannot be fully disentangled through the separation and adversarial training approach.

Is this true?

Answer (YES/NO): NO